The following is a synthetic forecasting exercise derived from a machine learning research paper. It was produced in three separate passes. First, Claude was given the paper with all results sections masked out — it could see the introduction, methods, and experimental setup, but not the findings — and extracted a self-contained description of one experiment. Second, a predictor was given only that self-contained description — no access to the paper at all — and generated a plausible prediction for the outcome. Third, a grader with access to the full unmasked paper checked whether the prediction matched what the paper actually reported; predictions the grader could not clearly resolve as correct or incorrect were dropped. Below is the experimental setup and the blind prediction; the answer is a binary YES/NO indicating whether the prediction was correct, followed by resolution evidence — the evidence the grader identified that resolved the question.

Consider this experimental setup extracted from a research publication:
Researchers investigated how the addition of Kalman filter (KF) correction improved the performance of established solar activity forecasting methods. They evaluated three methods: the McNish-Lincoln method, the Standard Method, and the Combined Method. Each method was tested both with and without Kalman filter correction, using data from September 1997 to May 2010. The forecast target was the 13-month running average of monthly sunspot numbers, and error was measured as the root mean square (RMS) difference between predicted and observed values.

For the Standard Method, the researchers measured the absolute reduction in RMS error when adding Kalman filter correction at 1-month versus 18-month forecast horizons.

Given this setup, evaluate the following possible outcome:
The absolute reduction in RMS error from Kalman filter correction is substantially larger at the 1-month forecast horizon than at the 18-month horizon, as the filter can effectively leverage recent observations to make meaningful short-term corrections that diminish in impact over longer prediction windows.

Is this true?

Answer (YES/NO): NO